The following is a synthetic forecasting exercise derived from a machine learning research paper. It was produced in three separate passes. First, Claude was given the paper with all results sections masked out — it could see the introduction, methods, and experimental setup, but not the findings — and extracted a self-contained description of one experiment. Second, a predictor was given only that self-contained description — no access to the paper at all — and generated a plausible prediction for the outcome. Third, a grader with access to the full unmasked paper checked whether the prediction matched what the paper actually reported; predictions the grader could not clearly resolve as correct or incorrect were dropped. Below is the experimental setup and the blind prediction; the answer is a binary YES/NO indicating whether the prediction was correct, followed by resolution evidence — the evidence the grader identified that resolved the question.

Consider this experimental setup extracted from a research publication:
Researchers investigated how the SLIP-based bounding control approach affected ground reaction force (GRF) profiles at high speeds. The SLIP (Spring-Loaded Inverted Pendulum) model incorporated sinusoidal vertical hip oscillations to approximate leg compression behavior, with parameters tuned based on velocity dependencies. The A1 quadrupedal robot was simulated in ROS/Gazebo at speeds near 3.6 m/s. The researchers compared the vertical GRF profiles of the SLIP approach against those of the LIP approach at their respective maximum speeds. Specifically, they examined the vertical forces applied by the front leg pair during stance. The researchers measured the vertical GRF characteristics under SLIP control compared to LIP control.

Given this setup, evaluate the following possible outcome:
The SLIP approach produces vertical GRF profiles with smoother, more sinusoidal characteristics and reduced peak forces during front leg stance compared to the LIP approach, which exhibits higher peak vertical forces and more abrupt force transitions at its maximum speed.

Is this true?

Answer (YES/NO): YES